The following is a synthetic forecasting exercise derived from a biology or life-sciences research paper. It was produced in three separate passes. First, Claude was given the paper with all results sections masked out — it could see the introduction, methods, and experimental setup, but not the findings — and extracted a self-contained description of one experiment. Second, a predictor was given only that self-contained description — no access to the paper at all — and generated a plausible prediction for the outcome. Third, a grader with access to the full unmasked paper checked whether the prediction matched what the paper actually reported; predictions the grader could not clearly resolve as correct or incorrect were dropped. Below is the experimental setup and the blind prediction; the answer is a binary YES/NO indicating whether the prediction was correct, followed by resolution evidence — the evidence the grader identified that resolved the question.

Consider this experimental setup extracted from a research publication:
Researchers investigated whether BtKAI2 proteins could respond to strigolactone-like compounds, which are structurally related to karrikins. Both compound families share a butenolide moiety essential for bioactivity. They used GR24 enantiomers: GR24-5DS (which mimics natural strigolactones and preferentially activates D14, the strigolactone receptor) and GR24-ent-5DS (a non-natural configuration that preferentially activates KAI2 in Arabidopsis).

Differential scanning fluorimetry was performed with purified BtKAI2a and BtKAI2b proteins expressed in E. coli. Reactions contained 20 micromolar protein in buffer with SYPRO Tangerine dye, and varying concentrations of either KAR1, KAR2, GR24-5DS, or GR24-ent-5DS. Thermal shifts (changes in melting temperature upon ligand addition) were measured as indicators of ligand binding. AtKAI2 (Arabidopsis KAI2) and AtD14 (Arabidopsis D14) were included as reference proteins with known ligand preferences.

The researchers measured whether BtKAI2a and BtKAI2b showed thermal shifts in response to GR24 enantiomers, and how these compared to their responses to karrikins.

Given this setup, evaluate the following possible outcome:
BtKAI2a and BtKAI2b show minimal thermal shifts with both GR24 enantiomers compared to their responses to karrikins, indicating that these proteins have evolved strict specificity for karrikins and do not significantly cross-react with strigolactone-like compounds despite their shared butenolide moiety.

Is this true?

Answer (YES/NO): NO